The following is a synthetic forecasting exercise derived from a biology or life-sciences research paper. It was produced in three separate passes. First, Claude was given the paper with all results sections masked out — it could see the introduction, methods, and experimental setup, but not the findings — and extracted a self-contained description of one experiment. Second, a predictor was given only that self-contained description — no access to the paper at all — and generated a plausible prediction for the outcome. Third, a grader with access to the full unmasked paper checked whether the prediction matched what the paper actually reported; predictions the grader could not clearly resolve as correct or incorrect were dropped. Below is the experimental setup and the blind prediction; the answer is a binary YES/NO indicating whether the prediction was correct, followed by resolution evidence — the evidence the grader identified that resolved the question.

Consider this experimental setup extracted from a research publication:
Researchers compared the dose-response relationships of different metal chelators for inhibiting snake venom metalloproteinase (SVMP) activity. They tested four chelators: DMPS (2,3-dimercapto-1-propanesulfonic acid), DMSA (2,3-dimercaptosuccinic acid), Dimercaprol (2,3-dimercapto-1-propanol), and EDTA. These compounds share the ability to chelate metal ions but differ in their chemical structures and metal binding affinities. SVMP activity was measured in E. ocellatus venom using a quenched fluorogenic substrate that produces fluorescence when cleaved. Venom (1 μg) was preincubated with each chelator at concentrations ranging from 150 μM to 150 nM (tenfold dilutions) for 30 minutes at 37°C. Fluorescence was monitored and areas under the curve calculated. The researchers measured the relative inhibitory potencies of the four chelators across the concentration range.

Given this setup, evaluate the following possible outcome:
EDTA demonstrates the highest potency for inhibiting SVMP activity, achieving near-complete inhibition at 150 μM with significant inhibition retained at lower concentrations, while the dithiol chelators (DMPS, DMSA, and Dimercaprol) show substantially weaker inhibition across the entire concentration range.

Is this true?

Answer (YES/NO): NO